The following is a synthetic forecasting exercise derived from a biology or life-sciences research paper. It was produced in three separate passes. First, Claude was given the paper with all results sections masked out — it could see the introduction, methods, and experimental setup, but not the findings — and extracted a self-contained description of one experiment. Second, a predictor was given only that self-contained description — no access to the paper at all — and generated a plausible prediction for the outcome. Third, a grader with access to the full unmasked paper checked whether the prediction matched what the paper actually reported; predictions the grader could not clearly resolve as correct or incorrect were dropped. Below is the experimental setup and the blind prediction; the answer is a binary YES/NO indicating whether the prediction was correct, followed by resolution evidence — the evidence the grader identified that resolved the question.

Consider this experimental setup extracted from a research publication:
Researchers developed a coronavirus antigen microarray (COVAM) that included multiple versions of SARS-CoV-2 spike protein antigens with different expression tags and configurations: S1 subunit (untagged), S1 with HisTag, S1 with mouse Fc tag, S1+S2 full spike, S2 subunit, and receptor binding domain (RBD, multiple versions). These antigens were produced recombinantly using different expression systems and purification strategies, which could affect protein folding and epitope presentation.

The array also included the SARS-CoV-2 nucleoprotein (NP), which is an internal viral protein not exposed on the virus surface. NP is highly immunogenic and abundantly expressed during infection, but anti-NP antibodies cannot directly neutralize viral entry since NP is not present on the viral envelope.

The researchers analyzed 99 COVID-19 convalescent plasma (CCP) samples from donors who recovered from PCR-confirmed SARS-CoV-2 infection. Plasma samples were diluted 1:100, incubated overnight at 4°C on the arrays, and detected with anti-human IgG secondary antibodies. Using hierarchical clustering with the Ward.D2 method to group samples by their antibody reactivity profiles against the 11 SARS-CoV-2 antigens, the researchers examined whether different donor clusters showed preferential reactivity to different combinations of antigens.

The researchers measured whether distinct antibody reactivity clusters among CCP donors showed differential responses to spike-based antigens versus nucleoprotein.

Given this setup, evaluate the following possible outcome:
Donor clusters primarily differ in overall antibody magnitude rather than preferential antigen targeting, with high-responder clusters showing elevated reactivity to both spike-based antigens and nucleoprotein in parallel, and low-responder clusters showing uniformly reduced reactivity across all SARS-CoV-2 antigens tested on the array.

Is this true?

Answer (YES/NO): YES